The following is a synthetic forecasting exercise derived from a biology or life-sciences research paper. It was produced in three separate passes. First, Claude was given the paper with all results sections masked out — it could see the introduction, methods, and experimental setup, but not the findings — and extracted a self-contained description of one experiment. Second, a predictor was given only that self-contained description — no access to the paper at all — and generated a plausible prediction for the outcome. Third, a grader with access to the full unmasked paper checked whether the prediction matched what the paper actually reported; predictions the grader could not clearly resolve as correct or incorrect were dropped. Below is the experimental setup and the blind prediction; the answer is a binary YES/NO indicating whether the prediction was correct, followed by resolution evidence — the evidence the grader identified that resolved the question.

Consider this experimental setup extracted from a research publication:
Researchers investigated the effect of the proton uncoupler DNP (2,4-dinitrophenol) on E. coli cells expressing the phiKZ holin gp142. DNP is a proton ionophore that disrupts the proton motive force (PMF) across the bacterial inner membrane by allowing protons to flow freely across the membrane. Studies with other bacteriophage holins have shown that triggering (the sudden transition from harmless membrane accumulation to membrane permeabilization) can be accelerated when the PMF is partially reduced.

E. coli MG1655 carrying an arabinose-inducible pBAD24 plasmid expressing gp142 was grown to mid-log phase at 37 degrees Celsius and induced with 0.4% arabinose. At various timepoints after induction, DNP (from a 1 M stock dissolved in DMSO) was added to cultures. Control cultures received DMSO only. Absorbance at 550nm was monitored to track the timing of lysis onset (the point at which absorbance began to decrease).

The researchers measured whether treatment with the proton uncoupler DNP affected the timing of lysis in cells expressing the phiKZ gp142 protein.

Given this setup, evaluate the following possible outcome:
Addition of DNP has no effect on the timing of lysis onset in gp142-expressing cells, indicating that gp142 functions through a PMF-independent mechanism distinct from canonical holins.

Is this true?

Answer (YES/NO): NO